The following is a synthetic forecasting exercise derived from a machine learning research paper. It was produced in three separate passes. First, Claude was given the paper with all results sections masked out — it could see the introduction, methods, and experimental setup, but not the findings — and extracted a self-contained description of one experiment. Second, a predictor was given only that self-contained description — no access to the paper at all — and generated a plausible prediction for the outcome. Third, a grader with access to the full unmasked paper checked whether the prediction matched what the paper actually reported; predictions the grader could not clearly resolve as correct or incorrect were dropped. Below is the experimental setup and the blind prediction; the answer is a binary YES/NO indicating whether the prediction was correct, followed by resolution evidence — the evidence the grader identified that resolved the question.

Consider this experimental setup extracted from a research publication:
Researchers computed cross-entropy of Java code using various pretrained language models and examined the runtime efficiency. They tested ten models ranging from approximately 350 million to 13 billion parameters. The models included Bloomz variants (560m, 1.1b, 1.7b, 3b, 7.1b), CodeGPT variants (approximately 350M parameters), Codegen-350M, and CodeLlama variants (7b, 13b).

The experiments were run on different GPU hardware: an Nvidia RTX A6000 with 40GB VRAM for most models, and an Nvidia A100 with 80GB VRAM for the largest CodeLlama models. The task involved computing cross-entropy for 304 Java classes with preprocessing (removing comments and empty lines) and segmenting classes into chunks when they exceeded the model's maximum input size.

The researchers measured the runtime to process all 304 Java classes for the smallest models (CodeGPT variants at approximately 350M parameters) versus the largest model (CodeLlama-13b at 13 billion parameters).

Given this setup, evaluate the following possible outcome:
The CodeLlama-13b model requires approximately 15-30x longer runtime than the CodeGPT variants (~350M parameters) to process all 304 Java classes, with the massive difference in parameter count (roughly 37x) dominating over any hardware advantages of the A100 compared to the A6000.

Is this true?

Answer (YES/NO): NO